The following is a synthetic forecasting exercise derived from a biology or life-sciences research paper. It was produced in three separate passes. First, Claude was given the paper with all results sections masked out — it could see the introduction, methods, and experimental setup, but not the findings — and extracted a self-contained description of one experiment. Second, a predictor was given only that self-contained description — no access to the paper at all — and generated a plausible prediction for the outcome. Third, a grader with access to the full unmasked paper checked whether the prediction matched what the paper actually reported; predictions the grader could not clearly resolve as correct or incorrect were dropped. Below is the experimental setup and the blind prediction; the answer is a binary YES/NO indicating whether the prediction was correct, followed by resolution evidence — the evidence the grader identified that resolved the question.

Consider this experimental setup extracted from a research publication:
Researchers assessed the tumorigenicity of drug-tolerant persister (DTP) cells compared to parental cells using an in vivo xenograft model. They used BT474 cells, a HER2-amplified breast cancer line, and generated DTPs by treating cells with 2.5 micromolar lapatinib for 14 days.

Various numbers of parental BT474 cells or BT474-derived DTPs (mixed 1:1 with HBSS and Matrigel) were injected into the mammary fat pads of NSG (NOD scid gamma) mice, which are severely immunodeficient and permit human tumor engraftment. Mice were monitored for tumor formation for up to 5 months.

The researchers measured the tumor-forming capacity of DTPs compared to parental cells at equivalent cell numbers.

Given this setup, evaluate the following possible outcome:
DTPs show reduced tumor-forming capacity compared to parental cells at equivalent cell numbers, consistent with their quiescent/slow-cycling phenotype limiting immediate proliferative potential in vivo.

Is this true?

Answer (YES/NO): NO